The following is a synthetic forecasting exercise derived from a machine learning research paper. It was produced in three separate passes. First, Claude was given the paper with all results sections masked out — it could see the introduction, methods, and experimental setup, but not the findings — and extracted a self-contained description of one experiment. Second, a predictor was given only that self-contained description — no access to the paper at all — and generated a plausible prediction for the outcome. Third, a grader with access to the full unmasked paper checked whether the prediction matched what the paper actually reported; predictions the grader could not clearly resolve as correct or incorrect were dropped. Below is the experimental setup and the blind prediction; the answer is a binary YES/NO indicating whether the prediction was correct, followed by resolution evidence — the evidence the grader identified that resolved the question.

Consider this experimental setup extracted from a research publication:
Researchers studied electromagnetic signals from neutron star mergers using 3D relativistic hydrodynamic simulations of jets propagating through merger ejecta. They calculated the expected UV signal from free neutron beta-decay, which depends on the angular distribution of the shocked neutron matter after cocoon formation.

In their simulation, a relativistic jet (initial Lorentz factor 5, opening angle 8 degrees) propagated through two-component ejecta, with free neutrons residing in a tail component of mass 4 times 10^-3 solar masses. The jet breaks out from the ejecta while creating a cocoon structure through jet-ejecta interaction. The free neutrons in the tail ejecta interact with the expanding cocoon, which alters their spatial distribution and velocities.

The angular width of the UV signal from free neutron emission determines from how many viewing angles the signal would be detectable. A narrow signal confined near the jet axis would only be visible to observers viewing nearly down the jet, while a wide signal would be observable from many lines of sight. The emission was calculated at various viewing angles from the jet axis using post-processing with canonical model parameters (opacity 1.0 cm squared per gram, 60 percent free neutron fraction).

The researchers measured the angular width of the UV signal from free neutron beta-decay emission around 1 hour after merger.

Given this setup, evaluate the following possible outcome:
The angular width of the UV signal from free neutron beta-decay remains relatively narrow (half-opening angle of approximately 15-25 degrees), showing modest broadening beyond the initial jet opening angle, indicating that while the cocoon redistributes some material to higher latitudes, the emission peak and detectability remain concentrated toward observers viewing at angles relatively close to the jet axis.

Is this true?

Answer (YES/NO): NO